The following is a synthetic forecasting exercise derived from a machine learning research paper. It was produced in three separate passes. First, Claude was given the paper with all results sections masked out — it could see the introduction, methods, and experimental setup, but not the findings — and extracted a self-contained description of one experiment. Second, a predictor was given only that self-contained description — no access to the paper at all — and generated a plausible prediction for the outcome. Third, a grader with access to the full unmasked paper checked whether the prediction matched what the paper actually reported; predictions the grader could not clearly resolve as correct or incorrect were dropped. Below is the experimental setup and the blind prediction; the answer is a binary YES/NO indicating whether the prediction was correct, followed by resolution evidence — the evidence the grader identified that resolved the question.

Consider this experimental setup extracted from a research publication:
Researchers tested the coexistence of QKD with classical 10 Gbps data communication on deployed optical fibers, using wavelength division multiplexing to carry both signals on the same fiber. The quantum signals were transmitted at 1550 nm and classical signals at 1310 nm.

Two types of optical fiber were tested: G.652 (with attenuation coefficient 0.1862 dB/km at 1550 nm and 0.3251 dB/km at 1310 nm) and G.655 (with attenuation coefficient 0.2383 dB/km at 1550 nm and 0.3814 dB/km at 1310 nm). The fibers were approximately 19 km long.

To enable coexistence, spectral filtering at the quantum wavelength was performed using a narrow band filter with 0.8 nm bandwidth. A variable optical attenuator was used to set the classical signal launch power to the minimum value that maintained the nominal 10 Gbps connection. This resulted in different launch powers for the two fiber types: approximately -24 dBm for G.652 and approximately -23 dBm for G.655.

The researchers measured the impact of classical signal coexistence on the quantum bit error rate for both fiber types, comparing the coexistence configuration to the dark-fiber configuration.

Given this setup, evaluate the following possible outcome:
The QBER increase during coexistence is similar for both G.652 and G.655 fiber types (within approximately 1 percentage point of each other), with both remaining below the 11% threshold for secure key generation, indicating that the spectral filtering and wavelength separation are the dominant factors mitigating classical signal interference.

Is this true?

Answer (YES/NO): NO